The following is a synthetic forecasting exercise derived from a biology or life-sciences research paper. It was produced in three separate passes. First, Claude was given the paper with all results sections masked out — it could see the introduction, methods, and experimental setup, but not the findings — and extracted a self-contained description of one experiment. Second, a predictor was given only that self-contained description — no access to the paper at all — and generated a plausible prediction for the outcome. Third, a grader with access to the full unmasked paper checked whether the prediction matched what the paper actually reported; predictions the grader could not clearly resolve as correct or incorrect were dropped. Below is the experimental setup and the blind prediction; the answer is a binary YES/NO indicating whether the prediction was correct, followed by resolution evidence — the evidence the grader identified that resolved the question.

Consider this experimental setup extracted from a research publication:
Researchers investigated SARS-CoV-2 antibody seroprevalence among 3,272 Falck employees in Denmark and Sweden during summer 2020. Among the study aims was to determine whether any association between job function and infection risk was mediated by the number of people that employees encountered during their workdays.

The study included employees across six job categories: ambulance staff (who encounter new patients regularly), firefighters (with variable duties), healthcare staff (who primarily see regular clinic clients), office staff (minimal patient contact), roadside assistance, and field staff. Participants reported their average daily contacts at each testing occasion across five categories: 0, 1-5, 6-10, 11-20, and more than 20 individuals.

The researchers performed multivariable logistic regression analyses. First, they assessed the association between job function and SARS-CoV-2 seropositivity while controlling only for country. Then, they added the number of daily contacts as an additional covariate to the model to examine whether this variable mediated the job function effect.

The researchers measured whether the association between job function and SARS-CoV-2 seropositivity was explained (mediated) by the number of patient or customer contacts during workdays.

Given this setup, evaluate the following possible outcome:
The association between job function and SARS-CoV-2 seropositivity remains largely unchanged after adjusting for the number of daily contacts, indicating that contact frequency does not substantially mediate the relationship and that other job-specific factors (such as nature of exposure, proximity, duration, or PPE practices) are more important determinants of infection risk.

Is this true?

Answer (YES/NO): NO